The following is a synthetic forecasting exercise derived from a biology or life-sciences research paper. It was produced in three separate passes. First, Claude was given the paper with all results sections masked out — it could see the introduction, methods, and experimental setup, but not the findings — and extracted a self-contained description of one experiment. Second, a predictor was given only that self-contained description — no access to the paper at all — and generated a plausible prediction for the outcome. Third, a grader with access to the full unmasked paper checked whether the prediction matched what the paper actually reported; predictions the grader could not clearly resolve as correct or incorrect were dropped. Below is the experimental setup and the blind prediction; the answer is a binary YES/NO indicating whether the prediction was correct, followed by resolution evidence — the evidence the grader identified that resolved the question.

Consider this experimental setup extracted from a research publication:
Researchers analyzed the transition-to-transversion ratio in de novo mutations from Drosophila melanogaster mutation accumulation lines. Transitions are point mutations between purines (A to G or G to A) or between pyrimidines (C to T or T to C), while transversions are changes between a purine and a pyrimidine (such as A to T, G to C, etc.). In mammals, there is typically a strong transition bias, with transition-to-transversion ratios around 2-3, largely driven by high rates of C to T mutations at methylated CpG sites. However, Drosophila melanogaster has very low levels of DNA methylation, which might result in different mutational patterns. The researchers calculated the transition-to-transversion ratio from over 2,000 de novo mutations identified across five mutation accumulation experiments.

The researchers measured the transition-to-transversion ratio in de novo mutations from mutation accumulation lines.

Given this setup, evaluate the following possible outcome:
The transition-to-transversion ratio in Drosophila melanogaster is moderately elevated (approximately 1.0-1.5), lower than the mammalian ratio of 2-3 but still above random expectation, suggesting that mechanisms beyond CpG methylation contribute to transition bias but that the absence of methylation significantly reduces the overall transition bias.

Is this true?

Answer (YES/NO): NO